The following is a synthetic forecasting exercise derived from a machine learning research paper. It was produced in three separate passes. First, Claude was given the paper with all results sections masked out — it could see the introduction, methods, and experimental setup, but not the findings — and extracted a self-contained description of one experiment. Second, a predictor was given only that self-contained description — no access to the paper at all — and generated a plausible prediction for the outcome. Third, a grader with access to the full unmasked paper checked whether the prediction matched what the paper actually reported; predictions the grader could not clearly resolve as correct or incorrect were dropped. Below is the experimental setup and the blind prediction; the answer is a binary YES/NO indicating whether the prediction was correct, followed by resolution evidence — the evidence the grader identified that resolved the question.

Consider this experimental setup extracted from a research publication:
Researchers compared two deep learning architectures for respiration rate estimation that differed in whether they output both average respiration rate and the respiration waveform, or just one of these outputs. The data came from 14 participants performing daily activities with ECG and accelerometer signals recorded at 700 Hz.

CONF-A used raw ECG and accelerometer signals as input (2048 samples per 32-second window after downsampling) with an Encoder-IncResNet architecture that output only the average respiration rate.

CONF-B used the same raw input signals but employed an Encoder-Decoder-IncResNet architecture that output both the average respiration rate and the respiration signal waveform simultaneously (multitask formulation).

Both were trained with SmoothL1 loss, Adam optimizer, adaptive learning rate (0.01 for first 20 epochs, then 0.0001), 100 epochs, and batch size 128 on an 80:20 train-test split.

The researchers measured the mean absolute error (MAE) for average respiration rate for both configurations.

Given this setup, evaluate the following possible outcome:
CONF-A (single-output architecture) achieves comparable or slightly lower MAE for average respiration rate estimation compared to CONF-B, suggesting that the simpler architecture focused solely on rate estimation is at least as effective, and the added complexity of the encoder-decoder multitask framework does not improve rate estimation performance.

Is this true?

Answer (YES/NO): NO